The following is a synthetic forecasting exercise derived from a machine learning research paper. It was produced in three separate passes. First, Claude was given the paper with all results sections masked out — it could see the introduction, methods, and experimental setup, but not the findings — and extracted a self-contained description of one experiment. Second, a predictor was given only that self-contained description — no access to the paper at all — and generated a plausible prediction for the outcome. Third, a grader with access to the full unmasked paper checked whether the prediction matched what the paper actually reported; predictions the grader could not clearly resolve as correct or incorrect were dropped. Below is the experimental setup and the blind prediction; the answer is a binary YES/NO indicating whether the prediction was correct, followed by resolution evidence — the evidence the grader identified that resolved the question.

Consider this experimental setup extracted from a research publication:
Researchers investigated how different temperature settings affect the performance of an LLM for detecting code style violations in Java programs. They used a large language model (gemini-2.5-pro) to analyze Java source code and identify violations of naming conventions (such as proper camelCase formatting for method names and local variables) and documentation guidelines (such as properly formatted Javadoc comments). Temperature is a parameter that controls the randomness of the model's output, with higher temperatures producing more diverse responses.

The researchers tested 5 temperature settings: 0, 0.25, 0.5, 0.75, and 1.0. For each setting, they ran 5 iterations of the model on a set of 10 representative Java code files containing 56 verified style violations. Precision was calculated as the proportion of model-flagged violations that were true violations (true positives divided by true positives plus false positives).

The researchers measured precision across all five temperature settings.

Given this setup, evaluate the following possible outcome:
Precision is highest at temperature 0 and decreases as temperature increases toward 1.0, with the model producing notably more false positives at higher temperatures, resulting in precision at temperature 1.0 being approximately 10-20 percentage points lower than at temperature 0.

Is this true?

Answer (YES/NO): NO